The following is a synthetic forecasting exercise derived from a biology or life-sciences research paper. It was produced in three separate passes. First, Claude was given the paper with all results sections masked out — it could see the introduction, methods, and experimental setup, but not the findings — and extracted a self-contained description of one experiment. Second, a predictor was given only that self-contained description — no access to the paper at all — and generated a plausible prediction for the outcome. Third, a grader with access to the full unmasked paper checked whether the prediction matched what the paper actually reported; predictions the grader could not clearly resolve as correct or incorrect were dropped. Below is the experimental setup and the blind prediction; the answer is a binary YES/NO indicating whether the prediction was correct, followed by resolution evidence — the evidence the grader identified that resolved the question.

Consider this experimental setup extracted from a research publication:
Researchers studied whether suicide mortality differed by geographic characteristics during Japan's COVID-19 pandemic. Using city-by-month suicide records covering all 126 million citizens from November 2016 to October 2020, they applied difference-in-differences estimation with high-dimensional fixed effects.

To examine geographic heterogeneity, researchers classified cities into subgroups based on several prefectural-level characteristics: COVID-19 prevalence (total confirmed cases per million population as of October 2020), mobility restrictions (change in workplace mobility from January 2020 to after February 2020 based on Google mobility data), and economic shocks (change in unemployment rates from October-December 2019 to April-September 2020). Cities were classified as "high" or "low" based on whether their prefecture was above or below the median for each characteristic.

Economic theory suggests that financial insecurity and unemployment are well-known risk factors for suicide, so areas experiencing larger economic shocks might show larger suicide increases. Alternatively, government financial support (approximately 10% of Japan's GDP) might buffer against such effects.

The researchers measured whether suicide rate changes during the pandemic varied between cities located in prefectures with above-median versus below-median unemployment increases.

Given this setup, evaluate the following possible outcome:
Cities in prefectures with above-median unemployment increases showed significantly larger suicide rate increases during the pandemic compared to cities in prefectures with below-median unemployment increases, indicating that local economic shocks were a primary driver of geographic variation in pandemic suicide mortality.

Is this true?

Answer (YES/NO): NO